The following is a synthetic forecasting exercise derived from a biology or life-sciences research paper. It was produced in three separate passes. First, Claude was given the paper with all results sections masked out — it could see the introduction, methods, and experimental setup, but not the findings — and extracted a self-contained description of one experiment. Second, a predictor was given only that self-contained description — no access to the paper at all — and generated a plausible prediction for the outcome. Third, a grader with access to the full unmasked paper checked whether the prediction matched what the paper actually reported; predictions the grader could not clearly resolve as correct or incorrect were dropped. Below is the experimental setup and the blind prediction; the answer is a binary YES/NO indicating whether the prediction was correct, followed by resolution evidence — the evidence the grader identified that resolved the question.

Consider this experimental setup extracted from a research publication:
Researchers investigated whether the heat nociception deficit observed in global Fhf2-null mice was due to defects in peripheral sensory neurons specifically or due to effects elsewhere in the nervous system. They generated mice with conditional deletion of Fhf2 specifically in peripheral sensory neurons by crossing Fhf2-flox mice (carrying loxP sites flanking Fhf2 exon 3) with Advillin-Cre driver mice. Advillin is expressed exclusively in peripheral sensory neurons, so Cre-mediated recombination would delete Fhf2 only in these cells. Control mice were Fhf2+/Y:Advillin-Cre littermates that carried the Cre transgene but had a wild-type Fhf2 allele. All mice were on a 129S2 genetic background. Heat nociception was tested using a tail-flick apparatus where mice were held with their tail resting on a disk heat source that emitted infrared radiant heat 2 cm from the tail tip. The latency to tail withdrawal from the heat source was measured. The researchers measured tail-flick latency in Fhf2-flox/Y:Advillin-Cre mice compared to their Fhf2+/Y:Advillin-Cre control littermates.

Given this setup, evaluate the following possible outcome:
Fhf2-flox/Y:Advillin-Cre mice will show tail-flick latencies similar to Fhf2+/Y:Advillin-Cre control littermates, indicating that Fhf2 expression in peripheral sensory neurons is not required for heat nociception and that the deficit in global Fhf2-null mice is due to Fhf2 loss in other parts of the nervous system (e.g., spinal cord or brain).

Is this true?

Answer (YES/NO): NO